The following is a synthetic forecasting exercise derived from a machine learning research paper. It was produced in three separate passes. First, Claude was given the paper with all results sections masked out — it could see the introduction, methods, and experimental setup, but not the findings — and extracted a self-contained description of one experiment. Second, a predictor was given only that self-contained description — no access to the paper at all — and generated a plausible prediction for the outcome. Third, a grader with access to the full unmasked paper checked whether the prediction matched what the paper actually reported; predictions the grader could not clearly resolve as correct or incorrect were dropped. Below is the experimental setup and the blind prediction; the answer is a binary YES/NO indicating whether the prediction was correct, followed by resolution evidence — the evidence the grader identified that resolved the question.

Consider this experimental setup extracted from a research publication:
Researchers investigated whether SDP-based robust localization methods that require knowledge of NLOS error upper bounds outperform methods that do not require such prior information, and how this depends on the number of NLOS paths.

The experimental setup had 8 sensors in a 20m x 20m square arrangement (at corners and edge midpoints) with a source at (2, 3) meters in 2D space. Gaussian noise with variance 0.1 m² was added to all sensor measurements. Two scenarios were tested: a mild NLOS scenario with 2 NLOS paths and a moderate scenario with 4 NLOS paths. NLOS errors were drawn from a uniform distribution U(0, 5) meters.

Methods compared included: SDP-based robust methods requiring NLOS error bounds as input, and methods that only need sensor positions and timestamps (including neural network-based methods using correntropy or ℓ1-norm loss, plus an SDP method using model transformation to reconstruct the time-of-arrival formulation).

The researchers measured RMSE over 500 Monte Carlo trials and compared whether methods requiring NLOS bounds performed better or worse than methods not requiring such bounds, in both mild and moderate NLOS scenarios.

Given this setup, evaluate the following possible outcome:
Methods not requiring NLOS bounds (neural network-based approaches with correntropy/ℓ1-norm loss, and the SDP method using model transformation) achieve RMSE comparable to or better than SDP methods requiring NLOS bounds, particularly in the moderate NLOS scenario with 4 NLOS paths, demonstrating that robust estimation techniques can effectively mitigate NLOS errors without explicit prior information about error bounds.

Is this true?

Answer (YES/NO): NO